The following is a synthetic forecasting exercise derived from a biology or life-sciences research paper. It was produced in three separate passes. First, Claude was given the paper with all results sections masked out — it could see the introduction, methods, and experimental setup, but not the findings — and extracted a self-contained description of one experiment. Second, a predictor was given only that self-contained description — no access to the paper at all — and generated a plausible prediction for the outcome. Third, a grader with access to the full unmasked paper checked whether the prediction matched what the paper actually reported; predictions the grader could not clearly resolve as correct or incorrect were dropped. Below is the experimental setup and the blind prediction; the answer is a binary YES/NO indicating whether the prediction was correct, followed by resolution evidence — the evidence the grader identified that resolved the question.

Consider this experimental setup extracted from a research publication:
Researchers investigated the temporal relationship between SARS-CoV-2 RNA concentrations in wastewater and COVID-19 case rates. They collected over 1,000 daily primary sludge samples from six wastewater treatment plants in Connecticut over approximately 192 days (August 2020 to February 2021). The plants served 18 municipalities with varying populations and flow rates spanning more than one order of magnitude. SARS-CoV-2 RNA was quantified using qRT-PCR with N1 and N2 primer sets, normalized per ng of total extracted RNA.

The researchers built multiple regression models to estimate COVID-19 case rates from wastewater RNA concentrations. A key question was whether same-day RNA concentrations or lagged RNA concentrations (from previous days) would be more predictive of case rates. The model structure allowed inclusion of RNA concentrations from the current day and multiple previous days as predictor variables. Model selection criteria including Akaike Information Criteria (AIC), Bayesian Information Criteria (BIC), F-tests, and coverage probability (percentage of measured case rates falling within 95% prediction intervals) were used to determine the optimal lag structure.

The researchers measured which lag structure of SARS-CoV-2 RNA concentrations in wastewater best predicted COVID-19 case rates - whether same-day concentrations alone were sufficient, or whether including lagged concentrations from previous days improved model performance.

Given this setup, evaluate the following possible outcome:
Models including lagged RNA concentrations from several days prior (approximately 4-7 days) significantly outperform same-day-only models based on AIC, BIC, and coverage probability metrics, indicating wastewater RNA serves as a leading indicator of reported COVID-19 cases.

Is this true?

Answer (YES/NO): NO